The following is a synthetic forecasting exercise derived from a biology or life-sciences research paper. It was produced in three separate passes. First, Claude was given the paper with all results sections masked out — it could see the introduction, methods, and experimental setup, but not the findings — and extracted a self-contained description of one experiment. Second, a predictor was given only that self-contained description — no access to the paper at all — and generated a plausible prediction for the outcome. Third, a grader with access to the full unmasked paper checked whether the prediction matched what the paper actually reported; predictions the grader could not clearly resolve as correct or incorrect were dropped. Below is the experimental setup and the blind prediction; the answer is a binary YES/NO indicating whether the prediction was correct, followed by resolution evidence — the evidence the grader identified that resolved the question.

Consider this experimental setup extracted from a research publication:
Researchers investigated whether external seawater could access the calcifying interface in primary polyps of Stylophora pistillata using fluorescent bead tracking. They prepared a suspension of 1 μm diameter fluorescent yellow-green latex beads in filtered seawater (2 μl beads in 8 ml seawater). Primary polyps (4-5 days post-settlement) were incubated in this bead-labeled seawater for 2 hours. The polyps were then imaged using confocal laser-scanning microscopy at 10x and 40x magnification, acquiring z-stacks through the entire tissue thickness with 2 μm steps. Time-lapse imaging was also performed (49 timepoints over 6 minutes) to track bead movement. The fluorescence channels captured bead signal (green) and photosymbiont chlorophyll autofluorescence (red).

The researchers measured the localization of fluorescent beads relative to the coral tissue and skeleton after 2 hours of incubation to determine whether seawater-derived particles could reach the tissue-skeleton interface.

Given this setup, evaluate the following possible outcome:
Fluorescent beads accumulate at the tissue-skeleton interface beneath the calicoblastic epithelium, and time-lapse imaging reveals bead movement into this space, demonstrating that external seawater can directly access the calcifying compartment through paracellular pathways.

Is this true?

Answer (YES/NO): NO